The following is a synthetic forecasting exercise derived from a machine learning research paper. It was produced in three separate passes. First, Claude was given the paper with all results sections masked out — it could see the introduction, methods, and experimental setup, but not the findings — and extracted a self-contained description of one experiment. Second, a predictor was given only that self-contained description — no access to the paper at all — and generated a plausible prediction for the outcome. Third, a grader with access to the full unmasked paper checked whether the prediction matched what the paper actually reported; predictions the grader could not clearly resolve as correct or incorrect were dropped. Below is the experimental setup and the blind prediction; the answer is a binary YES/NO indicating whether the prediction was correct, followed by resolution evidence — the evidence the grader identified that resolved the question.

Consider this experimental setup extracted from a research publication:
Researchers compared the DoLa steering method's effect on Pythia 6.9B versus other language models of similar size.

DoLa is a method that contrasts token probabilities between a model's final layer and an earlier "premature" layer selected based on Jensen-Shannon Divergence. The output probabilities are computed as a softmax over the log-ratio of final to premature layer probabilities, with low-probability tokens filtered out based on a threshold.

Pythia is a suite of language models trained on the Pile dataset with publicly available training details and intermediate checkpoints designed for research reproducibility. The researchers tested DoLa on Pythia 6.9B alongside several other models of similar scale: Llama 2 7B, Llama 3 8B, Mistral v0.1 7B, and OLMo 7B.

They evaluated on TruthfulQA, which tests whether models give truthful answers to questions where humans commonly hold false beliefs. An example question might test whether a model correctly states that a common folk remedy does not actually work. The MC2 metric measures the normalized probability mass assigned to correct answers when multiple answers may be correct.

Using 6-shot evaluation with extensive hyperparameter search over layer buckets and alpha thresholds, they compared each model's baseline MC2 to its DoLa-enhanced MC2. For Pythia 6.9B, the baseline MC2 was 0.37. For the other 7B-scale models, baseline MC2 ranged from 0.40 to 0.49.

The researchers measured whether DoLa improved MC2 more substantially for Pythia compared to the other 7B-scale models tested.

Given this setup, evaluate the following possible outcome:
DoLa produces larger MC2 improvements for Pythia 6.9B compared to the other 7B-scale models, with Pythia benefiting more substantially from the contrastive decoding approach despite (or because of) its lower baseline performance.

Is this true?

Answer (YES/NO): YES